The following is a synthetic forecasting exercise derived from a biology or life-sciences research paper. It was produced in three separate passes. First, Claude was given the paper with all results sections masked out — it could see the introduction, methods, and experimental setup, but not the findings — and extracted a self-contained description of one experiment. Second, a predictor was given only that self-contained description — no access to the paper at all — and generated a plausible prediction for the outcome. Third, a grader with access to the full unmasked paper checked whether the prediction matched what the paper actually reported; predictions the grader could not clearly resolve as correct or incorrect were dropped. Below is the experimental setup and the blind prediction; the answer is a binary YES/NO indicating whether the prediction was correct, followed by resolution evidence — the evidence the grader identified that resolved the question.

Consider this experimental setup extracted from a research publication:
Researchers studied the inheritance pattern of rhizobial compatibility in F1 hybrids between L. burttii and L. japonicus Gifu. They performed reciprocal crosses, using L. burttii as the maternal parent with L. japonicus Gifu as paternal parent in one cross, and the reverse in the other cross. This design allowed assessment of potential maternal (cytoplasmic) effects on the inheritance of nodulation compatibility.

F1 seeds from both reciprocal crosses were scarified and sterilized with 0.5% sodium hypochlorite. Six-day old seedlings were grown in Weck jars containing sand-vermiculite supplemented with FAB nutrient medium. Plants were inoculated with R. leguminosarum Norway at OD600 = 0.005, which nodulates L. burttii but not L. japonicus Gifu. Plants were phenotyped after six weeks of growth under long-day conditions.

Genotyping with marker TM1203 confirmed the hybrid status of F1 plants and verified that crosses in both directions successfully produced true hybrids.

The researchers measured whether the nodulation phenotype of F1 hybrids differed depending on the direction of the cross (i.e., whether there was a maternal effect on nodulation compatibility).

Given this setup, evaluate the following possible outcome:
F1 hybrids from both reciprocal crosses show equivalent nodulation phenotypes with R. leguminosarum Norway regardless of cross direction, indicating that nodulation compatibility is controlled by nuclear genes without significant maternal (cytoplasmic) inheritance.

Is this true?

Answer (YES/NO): YES